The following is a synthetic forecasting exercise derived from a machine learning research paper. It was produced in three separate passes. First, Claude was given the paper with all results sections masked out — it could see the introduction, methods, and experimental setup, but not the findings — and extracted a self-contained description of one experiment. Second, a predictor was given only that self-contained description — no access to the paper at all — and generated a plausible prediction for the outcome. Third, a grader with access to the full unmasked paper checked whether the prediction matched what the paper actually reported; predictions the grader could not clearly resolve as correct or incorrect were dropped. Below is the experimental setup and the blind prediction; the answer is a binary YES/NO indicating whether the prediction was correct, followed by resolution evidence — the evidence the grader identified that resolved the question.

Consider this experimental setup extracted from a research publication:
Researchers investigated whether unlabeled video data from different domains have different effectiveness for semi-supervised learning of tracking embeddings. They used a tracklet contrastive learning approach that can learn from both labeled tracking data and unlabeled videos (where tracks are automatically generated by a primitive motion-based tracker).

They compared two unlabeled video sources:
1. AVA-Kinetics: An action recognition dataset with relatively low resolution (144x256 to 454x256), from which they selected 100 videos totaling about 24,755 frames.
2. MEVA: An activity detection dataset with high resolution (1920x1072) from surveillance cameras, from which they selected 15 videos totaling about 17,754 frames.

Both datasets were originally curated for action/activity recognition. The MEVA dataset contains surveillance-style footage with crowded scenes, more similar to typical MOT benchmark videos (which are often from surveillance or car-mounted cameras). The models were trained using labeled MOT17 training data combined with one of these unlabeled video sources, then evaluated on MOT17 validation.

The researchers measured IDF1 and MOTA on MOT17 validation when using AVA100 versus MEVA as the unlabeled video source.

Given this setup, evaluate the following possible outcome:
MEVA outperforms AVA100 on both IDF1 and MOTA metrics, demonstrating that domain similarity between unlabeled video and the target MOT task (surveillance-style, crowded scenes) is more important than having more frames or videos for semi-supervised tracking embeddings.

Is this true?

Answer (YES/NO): YES